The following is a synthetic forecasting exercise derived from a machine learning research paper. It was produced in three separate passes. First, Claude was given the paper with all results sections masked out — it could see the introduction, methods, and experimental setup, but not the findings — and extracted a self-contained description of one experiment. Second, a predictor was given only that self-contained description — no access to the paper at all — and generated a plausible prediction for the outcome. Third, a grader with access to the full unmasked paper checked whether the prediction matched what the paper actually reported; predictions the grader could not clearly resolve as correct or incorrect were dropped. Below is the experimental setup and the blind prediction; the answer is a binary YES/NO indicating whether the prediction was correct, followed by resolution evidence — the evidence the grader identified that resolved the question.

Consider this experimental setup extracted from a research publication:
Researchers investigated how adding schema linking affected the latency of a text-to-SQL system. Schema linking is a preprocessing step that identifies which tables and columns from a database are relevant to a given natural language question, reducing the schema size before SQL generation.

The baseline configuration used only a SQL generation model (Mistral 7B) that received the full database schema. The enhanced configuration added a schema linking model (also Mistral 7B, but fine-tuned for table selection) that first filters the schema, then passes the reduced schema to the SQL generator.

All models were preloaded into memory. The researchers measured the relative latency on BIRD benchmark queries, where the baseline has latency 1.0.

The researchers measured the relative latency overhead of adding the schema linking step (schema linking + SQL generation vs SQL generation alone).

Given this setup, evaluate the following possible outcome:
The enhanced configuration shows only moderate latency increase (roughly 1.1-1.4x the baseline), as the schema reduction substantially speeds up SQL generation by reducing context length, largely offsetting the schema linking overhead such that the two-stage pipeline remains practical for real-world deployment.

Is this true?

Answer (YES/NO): YES